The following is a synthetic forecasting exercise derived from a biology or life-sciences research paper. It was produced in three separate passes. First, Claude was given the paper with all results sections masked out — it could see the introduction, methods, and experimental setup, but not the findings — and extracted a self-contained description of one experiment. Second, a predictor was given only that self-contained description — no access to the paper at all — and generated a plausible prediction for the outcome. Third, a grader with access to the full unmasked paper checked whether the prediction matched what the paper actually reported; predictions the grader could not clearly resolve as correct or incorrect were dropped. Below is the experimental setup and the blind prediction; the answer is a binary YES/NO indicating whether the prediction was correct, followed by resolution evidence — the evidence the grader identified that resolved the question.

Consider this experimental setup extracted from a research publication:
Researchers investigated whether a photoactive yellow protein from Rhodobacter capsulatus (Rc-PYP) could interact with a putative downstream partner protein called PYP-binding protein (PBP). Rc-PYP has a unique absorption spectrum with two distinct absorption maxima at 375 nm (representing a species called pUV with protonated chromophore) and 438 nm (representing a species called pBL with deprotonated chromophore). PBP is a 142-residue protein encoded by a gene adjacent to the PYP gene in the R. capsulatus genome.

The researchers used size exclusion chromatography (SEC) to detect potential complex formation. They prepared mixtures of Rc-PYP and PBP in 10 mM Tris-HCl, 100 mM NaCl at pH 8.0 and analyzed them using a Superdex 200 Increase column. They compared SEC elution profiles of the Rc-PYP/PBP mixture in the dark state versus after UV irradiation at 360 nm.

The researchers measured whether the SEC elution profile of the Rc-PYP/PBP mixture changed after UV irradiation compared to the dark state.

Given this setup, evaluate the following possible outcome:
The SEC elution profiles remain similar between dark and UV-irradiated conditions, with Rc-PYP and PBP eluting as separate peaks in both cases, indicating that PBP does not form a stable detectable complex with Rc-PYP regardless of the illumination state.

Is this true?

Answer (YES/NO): NO